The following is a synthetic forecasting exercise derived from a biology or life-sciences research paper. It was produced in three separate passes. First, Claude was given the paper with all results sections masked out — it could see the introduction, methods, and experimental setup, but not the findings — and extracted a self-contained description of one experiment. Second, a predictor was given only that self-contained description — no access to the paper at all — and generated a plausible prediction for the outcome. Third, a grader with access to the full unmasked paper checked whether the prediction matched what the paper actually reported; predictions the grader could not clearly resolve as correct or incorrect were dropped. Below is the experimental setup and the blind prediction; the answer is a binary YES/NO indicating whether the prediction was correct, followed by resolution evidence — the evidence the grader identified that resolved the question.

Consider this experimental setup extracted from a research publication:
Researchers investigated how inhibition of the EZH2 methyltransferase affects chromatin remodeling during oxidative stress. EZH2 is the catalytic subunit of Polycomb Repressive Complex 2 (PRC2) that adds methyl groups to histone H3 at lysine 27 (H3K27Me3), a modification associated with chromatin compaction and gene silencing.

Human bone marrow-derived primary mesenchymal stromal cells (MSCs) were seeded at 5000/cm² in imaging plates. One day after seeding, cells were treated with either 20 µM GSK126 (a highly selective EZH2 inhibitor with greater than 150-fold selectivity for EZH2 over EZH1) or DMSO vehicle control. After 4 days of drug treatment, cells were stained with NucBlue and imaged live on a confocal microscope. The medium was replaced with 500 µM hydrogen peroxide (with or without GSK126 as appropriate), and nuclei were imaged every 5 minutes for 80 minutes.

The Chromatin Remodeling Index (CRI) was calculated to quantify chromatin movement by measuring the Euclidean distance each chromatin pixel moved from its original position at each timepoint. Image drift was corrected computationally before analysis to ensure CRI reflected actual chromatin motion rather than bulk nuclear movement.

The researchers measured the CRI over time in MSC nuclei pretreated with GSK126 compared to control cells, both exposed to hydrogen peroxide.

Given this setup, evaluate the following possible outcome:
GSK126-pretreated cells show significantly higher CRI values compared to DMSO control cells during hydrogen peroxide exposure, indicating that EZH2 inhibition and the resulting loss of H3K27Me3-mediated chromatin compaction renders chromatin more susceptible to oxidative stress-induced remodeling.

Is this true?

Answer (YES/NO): NO